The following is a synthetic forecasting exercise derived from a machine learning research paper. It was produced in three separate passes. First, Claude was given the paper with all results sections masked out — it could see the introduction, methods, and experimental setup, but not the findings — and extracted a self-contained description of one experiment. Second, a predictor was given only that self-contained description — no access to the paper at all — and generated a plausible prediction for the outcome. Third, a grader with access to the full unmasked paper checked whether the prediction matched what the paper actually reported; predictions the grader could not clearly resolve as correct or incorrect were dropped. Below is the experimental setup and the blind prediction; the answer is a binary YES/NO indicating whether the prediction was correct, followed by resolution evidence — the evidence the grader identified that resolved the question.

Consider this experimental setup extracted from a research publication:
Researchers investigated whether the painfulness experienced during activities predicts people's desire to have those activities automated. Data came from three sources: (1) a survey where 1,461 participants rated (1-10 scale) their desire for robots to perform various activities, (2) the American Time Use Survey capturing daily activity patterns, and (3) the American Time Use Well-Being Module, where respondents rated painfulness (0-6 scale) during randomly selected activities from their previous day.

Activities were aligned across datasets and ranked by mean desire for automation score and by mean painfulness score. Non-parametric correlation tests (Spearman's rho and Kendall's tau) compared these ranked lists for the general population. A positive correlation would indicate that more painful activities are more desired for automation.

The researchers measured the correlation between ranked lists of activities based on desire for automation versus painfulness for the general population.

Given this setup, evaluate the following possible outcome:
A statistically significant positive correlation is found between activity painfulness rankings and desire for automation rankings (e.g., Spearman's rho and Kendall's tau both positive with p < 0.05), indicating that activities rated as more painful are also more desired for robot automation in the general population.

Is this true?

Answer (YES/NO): YES